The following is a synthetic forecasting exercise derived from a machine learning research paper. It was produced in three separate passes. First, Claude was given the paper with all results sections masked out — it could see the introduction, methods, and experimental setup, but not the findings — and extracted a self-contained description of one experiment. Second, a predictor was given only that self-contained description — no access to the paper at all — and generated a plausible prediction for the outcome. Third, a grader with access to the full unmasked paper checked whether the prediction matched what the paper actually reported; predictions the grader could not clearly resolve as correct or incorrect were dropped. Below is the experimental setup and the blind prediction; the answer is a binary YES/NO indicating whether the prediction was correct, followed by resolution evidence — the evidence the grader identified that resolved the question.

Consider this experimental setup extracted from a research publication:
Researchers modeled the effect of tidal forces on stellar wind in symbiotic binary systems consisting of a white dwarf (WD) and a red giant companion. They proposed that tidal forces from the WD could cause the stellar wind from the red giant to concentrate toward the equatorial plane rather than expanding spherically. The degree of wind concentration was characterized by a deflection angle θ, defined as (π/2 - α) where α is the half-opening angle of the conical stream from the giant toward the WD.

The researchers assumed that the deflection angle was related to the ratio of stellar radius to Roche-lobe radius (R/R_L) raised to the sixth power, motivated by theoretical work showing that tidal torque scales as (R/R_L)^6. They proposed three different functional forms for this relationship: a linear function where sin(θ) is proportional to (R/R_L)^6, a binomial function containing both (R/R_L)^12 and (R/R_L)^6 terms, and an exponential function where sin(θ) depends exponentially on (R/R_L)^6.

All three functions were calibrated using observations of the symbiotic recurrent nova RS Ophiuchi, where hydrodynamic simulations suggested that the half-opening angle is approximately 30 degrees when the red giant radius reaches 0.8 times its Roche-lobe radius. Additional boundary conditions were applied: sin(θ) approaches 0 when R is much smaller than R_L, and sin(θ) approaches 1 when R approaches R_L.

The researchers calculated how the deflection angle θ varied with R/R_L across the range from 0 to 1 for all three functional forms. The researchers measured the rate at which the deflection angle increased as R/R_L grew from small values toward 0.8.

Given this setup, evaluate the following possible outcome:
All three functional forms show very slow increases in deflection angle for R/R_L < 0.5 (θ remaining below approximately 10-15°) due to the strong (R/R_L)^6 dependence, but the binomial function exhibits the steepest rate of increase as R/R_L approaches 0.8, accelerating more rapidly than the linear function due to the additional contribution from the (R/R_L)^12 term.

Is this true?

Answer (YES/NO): NO